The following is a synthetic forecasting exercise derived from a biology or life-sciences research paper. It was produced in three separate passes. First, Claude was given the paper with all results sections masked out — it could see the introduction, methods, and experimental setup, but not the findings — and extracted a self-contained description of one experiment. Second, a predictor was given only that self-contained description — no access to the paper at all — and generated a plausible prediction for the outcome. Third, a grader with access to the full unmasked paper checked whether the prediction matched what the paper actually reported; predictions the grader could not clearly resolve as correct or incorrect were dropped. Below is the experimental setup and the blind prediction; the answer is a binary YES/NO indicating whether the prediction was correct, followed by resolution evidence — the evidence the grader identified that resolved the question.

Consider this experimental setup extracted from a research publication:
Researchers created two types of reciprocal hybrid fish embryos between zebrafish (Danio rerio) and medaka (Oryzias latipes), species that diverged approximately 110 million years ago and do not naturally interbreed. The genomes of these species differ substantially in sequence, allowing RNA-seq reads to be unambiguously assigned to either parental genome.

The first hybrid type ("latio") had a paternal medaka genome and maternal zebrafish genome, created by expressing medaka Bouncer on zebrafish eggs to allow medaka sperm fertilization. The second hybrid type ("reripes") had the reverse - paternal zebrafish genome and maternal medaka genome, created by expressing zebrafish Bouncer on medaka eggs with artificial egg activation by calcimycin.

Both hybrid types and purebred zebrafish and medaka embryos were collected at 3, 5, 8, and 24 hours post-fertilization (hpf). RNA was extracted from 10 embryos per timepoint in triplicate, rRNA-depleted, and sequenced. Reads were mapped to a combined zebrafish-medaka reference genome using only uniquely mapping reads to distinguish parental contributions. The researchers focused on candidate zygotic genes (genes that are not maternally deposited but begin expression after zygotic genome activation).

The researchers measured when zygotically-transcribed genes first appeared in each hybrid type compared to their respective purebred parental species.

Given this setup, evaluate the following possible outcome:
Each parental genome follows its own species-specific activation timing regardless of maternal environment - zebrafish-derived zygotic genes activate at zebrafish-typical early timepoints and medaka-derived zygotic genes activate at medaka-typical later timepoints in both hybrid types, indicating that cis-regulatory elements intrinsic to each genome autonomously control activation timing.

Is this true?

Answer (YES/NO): NO